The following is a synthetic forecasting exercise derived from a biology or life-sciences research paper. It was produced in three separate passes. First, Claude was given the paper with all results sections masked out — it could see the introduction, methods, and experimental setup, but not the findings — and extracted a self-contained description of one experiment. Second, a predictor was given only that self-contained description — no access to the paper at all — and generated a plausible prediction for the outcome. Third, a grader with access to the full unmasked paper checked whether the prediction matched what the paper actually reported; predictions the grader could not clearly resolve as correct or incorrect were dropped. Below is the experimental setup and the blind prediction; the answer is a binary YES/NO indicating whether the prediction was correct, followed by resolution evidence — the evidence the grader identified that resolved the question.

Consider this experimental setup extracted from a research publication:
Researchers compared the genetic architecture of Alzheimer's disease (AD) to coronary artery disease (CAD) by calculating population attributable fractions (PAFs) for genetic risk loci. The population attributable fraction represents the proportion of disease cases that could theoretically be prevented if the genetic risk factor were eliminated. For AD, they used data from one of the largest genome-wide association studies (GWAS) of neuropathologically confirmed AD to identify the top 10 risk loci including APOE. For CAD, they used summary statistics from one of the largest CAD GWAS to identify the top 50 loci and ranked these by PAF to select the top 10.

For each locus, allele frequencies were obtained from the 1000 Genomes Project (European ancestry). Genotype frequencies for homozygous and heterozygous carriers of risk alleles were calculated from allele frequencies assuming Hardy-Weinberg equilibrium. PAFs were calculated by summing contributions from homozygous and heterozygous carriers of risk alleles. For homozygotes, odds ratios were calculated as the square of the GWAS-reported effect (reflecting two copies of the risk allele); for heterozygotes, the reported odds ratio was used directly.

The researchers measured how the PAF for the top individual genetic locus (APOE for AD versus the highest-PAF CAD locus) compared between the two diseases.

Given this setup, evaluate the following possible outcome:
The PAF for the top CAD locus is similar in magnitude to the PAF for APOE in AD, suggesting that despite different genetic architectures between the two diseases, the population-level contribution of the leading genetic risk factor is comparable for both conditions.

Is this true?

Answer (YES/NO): NO